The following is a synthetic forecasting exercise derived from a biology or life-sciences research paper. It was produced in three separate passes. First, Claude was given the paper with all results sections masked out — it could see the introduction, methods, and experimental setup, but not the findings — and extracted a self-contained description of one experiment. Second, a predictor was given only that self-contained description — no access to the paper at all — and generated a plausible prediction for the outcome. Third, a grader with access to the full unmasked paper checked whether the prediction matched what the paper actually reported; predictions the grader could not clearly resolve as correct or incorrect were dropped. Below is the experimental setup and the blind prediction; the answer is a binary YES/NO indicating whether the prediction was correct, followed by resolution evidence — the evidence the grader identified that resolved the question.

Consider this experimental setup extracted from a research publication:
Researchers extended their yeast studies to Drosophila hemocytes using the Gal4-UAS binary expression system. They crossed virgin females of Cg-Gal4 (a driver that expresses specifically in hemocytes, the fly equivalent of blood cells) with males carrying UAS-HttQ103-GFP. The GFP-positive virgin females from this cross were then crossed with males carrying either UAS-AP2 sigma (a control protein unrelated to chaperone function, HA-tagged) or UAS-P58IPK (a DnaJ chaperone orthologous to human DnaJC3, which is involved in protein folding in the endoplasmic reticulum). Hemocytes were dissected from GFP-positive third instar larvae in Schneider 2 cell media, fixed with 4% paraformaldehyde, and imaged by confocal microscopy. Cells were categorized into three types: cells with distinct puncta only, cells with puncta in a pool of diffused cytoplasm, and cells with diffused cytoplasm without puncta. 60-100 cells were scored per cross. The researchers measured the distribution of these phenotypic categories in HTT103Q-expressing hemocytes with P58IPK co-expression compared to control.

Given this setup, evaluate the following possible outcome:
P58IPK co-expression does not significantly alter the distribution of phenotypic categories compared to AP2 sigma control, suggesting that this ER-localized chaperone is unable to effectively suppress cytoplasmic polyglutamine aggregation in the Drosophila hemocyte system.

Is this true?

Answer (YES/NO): NO